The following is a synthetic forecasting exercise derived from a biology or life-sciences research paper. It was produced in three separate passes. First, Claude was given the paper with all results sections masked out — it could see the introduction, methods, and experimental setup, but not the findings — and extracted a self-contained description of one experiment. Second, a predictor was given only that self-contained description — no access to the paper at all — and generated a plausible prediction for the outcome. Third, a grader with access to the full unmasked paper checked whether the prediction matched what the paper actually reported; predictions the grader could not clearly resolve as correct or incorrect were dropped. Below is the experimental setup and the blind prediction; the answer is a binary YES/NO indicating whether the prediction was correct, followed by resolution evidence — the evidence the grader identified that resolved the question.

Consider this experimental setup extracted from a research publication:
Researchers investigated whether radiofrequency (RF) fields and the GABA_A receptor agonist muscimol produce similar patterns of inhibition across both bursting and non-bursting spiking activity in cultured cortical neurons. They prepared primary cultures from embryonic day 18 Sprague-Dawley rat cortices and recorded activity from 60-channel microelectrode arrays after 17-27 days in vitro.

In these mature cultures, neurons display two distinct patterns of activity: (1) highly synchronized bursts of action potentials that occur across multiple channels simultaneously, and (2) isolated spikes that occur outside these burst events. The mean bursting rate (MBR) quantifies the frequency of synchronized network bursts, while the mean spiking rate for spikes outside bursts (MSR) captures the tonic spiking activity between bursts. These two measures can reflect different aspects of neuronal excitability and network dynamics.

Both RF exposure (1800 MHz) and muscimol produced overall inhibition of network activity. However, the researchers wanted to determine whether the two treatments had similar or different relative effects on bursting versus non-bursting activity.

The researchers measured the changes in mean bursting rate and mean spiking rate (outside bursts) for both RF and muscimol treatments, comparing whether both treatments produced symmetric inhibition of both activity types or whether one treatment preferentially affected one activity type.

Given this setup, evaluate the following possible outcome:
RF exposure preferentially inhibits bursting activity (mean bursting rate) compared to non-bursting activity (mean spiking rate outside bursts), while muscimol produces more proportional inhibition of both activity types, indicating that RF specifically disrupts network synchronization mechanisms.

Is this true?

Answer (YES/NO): YES